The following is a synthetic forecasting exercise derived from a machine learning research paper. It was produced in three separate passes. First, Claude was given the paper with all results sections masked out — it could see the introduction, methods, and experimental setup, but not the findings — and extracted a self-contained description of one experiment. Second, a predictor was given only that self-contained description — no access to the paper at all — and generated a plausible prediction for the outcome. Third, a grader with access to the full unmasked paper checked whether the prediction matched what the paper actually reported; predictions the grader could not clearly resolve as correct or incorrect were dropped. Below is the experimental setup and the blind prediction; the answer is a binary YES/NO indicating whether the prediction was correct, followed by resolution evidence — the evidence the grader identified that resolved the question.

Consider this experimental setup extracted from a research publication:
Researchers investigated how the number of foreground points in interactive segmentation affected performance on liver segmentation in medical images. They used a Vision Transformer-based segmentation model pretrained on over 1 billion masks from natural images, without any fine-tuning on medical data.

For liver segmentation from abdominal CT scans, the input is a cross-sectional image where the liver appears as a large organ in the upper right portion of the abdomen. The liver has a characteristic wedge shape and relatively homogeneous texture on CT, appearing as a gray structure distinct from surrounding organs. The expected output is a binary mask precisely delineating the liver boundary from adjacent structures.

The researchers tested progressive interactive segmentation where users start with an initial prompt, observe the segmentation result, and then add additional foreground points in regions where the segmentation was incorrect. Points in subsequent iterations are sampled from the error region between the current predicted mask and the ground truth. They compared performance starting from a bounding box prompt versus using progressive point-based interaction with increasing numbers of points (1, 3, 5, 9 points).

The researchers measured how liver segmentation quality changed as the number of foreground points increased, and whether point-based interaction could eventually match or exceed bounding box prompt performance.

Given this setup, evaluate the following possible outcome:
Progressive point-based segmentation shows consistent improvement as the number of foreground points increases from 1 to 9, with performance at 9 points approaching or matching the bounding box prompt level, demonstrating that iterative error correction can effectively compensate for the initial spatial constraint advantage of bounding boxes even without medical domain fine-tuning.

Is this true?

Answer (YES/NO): NO